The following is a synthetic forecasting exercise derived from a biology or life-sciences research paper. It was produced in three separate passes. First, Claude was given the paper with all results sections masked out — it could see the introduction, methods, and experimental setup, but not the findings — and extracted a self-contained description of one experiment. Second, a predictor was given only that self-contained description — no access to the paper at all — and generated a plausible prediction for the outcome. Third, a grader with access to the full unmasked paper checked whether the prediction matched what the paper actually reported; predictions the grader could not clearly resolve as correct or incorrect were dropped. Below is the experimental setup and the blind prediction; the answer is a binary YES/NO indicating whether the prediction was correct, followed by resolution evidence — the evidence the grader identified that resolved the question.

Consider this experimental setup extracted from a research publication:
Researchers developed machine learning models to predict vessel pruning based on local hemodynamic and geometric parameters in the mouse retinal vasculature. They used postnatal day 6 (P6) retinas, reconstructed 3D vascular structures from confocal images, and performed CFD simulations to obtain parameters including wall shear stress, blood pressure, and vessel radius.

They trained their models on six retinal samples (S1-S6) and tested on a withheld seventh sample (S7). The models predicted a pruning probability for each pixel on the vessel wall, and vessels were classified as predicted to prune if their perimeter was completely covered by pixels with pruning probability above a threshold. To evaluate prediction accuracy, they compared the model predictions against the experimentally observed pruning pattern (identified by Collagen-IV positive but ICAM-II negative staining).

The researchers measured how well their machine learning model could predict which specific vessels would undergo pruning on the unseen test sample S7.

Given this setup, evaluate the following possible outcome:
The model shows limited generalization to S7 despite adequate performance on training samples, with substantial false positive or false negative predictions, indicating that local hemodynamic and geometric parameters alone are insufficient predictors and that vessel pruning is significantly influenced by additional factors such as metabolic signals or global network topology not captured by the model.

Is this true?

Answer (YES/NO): NO